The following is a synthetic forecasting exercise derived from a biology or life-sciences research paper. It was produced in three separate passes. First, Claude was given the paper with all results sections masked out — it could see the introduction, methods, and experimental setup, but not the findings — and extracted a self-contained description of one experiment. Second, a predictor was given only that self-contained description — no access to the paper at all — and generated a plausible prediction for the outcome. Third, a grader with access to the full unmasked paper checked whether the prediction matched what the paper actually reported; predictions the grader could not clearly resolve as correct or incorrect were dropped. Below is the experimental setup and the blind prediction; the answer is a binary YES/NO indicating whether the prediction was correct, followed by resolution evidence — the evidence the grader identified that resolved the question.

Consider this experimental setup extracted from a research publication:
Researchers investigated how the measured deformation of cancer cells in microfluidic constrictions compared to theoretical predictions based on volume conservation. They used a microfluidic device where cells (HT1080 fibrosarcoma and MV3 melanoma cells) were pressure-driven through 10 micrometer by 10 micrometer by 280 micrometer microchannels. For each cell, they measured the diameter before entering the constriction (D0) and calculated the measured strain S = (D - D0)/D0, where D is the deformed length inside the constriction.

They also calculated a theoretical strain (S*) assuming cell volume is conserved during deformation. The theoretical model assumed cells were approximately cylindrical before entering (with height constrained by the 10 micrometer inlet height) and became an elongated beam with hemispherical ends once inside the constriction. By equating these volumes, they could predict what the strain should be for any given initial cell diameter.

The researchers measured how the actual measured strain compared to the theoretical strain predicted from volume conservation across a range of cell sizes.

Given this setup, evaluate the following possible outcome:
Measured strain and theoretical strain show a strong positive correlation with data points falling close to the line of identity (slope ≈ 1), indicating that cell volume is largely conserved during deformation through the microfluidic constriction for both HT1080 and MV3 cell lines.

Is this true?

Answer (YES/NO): NO